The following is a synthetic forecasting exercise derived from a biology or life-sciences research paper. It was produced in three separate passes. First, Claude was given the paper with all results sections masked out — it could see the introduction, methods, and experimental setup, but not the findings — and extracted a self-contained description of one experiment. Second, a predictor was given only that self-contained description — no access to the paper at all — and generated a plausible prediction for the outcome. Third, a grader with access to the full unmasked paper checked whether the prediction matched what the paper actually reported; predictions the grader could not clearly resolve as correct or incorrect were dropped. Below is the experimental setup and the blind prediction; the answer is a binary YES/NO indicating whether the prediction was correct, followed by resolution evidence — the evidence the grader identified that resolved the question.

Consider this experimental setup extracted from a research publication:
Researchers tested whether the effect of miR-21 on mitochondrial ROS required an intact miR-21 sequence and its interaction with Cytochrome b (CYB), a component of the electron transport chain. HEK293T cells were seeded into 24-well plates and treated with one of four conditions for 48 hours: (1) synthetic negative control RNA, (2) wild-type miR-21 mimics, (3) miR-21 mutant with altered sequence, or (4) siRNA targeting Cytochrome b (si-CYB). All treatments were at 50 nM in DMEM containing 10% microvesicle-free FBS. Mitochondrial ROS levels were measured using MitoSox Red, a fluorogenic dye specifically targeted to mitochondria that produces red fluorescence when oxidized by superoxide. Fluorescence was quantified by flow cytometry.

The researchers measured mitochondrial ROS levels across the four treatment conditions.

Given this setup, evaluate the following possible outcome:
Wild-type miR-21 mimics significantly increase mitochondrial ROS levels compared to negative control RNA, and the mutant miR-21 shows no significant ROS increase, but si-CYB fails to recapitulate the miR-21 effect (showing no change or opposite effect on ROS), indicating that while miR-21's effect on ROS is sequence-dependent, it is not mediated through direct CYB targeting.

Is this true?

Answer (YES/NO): NO